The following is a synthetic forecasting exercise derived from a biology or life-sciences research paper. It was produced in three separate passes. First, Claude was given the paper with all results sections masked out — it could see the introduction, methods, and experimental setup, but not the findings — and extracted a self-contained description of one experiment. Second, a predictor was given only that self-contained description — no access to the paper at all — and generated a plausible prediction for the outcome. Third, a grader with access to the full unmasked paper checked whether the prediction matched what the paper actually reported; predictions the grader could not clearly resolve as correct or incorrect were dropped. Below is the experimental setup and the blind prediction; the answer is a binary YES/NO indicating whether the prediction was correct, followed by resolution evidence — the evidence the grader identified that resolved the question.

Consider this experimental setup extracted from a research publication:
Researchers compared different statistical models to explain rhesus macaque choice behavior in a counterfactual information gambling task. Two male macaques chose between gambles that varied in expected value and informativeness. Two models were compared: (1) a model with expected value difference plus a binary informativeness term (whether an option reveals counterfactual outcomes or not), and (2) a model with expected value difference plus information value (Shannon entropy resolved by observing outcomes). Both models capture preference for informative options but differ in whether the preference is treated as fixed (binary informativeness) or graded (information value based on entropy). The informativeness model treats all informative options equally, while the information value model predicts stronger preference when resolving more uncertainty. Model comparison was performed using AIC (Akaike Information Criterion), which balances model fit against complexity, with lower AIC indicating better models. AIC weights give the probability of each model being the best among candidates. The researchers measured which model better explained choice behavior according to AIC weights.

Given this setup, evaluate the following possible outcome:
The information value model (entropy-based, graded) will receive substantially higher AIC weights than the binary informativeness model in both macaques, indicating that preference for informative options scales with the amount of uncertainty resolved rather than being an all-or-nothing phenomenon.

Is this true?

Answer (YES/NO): NO